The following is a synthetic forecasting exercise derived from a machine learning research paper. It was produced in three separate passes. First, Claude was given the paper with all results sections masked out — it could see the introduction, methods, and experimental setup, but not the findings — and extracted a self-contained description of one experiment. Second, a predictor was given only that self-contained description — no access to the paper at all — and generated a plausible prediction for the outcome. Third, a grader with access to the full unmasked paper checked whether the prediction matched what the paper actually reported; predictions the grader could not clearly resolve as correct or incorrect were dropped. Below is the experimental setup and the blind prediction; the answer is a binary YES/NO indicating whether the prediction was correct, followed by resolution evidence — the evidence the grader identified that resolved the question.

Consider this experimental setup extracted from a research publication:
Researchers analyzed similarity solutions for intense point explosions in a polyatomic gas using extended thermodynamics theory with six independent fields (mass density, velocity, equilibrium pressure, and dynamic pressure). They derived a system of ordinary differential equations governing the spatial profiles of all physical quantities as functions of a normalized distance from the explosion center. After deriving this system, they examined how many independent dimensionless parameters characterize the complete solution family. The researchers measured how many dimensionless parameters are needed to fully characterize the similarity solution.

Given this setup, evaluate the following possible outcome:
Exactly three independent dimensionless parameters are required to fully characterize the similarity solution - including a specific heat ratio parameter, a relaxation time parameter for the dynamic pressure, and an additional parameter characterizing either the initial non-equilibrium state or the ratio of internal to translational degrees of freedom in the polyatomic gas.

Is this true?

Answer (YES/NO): NO